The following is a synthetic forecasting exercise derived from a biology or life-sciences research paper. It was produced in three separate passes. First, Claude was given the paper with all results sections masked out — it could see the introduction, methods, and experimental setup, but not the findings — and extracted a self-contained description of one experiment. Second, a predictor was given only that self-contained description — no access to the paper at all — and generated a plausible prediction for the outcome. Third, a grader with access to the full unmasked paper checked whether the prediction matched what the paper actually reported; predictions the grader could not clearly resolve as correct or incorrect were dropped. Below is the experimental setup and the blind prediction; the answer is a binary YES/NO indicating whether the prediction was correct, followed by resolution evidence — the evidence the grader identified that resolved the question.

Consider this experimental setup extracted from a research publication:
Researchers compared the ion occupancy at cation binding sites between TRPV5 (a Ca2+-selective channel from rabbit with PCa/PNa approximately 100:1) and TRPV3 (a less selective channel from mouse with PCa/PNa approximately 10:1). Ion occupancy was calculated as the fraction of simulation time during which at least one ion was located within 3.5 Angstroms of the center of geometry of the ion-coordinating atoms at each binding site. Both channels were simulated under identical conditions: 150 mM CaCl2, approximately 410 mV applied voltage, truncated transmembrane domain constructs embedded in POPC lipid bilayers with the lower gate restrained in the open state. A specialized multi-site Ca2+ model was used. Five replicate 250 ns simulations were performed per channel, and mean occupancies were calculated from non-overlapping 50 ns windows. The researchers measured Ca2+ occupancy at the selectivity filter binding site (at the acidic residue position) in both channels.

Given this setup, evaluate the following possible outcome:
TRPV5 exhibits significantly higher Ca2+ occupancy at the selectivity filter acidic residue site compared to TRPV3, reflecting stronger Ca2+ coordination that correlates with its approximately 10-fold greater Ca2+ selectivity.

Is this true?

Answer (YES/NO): NO